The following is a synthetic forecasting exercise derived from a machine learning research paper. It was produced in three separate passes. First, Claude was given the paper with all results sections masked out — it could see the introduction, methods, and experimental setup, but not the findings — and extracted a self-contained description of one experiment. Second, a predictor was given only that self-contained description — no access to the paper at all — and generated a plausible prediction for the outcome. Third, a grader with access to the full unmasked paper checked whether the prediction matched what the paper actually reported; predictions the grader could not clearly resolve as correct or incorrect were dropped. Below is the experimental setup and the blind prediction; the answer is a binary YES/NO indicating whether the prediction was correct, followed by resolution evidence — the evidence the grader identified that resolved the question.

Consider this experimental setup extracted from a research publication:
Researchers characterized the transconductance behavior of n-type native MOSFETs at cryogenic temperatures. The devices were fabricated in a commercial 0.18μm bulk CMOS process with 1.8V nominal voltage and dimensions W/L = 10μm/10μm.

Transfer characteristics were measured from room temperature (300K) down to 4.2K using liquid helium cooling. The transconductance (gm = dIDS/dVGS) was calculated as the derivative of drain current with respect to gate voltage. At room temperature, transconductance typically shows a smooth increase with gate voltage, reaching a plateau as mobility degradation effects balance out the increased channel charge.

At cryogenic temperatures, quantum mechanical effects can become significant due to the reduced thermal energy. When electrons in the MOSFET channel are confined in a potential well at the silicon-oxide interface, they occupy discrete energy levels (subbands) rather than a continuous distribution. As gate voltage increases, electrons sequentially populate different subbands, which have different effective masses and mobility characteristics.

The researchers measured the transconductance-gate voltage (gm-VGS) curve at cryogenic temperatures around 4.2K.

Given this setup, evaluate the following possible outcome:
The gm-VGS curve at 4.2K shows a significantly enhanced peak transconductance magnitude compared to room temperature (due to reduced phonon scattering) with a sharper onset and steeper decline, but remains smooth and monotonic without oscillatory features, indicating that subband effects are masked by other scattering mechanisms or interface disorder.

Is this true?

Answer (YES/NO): NO